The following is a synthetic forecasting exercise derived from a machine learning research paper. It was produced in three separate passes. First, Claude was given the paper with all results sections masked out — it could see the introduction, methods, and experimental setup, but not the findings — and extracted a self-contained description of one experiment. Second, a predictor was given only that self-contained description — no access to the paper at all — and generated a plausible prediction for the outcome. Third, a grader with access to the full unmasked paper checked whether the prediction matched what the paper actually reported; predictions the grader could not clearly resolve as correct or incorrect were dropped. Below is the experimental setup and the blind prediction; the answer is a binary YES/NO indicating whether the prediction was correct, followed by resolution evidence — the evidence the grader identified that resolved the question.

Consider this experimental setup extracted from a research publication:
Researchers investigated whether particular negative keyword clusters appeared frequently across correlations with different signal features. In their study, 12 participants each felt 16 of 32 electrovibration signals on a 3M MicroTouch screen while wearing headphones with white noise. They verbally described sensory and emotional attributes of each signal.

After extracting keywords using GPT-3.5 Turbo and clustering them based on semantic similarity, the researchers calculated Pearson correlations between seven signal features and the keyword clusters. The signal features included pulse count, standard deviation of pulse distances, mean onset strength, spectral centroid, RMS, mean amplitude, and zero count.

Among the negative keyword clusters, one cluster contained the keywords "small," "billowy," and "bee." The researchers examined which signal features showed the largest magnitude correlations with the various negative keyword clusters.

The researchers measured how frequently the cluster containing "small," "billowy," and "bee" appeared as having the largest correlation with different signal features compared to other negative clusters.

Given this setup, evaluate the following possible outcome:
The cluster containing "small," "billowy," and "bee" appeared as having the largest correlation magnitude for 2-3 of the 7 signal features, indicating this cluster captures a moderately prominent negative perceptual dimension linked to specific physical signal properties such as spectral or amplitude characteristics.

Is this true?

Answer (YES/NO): NO